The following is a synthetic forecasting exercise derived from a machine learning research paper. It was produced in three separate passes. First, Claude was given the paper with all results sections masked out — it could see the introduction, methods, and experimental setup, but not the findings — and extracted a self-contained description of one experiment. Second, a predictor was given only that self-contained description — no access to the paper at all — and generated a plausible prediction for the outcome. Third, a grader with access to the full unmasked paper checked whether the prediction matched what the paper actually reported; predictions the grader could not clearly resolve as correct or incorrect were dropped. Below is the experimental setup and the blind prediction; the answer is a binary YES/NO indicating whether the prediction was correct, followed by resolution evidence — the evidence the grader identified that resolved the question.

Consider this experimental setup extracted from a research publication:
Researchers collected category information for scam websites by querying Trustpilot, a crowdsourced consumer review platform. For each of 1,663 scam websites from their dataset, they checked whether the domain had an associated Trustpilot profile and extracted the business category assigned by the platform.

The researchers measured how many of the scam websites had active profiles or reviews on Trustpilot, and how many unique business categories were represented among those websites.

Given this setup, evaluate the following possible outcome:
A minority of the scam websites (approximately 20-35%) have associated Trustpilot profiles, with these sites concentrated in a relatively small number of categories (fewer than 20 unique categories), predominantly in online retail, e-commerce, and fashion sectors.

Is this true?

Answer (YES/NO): NO